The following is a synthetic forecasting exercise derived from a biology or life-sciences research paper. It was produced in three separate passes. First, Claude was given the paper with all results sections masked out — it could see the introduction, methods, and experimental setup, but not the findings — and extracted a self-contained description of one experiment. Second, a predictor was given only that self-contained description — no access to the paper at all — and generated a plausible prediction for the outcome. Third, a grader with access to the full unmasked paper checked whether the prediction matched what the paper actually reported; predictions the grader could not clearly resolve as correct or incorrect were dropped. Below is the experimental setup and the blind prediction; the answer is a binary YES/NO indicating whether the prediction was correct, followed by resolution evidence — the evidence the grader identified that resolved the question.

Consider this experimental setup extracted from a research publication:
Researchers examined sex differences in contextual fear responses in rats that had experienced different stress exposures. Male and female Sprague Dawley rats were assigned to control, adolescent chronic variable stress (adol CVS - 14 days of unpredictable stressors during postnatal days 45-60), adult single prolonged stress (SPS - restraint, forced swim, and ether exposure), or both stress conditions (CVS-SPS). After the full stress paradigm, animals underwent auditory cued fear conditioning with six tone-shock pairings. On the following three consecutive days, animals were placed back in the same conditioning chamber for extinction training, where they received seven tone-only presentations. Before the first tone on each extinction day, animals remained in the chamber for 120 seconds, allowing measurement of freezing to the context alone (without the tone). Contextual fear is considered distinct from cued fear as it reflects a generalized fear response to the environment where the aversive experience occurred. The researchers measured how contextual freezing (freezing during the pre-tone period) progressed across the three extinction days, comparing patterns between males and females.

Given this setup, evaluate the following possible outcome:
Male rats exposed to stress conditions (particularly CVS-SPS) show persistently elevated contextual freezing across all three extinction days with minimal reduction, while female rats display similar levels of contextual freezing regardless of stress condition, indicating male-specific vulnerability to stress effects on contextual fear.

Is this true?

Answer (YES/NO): NO